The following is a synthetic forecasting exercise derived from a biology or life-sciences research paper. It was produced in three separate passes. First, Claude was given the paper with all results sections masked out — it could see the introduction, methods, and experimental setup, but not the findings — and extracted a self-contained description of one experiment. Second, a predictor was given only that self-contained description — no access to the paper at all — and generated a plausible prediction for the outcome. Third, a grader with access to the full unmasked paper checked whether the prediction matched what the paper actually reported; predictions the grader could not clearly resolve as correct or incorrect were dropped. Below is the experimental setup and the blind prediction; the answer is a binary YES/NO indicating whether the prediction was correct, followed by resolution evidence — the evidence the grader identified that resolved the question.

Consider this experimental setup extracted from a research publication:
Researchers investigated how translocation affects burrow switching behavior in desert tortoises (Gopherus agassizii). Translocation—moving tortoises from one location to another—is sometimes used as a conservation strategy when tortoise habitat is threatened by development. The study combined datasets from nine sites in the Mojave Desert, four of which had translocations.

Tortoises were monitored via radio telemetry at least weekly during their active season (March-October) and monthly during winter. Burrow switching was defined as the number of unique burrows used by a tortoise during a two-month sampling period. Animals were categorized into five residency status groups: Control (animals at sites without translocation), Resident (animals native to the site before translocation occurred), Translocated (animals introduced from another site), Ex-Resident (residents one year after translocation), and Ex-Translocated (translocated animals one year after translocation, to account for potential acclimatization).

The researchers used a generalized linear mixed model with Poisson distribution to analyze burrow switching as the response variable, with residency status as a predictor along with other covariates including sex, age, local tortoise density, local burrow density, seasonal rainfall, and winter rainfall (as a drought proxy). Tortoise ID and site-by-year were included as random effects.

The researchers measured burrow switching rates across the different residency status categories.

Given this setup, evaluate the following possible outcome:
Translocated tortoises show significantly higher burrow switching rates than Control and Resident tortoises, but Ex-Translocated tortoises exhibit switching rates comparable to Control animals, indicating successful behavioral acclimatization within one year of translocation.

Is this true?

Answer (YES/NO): NO